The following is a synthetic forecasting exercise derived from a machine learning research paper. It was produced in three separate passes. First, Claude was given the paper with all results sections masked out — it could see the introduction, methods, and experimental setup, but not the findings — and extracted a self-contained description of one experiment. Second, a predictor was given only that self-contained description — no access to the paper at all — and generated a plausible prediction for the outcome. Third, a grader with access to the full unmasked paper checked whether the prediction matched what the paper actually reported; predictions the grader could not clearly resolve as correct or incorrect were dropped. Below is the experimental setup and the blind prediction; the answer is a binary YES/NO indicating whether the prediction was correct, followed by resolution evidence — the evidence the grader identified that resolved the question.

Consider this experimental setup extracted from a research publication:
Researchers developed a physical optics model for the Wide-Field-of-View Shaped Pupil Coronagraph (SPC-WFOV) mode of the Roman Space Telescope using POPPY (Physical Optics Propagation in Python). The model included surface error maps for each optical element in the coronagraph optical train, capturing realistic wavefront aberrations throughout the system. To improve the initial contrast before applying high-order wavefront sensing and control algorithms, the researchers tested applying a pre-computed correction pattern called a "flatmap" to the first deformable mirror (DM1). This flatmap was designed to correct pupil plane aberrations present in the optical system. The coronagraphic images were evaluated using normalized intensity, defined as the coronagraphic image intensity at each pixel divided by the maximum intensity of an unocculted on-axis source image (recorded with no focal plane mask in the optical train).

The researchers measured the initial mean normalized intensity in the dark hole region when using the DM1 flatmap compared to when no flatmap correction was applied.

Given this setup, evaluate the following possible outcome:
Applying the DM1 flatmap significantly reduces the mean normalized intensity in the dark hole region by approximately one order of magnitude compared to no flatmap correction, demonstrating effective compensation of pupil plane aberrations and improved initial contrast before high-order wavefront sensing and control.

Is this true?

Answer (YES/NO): YES